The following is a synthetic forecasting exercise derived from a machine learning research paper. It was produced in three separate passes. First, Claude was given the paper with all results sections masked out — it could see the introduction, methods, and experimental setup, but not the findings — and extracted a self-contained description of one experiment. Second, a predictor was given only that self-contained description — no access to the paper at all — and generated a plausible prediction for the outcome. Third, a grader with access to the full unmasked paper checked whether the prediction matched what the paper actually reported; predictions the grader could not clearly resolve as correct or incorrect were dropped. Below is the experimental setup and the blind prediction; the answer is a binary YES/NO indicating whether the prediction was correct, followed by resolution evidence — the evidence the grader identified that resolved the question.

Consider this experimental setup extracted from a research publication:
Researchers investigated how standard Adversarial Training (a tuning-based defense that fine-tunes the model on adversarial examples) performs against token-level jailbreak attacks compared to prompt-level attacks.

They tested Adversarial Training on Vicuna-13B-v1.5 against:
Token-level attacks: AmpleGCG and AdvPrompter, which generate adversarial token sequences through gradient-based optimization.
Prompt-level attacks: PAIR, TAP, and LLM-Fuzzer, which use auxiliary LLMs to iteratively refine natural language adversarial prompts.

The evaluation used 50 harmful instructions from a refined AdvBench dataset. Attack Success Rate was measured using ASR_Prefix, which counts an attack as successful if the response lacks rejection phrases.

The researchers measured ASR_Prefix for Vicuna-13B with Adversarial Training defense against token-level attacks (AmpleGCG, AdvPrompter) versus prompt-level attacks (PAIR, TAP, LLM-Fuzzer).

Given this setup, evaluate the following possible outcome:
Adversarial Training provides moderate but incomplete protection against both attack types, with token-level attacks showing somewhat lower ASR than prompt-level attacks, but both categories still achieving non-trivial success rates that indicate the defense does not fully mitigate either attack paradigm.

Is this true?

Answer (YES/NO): NO